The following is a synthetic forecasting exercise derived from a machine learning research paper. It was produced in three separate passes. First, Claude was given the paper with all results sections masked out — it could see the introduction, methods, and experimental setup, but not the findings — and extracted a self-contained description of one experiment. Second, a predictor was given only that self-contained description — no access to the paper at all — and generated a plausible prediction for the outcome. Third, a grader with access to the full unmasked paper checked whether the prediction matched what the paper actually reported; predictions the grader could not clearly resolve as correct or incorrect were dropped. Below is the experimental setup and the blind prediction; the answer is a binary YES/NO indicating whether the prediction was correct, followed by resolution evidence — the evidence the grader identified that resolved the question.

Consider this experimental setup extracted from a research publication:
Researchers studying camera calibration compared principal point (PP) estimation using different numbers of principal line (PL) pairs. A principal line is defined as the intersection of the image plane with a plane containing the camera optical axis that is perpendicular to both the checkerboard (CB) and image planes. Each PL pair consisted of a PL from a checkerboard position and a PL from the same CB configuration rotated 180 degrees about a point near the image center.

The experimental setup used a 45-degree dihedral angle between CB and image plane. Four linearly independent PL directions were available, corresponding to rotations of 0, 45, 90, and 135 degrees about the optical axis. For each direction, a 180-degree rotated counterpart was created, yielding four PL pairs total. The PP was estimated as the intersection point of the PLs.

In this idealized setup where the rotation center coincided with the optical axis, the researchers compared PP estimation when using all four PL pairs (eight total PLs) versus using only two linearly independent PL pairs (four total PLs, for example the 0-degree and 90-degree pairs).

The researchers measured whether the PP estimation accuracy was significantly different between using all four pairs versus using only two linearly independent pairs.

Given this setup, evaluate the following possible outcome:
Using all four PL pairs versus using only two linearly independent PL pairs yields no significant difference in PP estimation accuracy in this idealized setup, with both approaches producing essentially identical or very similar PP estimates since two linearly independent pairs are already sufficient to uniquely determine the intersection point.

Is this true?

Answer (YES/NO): YES